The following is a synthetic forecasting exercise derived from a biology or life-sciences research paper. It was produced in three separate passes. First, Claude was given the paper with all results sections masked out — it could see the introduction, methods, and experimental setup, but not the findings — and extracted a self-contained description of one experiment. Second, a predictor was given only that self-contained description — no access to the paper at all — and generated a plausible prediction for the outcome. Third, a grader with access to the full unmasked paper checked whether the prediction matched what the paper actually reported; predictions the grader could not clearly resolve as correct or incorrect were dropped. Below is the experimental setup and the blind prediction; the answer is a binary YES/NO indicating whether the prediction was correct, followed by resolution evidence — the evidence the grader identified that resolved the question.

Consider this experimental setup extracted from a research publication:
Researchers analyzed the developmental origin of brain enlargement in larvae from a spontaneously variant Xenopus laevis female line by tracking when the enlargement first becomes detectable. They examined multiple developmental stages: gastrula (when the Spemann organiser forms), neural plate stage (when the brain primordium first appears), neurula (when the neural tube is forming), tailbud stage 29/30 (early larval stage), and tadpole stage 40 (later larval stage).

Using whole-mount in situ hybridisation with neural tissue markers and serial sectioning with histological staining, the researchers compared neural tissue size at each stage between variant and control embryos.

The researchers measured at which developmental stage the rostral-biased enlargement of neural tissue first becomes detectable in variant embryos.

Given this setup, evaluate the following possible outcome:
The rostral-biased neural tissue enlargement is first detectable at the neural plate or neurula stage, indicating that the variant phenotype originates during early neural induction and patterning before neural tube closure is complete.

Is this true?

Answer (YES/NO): YES